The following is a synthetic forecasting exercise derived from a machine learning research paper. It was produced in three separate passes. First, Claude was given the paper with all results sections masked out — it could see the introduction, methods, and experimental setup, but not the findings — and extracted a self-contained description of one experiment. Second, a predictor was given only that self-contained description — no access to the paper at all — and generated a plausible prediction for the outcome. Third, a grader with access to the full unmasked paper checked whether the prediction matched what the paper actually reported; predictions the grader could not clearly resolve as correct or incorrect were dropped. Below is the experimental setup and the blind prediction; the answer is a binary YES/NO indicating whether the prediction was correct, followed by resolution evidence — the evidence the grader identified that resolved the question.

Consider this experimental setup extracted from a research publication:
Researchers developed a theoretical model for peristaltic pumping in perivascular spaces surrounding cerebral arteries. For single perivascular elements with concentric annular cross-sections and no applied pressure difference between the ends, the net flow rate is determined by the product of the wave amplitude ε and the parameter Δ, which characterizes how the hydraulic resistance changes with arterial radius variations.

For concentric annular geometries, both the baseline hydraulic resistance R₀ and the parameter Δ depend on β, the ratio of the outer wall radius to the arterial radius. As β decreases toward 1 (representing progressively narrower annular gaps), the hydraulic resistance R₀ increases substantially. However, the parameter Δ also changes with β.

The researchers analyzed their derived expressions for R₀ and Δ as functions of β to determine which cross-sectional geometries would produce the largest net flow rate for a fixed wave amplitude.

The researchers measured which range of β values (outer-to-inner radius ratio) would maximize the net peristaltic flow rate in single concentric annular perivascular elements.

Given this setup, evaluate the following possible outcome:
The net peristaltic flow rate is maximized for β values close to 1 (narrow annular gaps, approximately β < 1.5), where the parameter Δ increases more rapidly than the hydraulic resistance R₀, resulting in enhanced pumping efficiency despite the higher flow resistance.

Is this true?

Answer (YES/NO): NO